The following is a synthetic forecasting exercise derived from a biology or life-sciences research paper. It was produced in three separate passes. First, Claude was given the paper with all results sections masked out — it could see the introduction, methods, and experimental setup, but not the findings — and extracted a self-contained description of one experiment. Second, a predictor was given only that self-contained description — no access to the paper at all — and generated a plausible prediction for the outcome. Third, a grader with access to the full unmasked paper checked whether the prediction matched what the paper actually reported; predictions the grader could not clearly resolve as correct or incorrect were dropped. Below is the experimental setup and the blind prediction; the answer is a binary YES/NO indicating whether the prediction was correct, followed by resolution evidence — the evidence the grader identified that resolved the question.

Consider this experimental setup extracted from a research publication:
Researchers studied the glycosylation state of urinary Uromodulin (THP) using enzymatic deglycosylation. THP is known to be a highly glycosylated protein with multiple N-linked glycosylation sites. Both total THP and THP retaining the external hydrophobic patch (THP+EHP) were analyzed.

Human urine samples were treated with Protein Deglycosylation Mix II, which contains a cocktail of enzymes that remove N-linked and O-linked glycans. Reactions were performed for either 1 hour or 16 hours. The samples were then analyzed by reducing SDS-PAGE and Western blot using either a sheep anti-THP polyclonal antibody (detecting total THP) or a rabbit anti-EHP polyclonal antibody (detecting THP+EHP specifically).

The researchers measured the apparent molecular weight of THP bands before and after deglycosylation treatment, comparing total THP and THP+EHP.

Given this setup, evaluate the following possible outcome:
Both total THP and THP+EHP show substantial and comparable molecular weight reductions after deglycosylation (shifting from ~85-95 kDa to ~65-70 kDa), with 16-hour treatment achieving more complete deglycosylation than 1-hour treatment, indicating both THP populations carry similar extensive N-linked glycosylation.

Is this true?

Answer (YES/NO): NO